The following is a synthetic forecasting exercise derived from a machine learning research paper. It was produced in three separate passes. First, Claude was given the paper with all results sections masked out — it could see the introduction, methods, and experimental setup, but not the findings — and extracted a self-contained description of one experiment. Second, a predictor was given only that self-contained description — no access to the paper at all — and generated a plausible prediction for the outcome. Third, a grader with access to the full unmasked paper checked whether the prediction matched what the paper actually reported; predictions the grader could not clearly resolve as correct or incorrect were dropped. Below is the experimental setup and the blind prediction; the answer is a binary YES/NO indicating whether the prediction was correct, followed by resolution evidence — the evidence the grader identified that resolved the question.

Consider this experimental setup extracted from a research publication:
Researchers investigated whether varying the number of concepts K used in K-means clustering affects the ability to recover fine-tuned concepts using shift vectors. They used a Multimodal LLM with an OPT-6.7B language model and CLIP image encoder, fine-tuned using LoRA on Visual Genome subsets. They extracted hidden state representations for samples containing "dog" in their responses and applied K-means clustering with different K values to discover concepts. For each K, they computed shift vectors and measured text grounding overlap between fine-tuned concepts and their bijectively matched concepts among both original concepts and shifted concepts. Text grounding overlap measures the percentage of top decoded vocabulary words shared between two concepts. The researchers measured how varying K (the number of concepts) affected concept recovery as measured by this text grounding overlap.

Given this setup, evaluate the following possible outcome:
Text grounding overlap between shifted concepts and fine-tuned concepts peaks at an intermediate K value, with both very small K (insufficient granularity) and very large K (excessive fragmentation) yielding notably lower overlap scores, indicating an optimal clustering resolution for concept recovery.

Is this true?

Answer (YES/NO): NO